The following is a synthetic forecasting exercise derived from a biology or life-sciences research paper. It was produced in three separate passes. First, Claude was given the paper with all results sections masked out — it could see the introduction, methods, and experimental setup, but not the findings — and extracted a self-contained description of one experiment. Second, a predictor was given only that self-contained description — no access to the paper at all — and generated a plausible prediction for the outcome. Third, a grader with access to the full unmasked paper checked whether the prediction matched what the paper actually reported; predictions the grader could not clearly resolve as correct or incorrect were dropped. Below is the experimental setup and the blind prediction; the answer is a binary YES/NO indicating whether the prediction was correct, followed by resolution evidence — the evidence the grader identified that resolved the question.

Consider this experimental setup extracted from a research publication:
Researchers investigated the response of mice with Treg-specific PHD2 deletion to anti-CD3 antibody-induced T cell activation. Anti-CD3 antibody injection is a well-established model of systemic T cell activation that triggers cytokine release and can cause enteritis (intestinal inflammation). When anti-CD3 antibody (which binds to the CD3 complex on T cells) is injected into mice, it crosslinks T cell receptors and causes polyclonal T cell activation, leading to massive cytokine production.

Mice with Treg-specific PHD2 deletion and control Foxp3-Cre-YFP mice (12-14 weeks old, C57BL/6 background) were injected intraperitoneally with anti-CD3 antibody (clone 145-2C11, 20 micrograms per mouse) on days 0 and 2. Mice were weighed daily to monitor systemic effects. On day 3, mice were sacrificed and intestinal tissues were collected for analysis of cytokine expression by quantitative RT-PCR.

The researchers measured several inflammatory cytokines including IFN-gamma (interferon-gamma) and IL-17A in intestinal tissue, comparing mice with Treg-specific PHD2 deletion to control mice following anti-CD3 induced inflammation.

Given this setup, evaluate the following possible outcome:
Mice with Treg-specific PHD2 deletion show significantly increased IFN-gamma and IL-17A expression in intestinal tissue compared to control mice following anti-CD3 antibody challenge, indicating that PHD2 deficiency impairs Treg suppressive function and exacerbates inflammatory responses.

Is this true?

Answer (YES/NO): NO